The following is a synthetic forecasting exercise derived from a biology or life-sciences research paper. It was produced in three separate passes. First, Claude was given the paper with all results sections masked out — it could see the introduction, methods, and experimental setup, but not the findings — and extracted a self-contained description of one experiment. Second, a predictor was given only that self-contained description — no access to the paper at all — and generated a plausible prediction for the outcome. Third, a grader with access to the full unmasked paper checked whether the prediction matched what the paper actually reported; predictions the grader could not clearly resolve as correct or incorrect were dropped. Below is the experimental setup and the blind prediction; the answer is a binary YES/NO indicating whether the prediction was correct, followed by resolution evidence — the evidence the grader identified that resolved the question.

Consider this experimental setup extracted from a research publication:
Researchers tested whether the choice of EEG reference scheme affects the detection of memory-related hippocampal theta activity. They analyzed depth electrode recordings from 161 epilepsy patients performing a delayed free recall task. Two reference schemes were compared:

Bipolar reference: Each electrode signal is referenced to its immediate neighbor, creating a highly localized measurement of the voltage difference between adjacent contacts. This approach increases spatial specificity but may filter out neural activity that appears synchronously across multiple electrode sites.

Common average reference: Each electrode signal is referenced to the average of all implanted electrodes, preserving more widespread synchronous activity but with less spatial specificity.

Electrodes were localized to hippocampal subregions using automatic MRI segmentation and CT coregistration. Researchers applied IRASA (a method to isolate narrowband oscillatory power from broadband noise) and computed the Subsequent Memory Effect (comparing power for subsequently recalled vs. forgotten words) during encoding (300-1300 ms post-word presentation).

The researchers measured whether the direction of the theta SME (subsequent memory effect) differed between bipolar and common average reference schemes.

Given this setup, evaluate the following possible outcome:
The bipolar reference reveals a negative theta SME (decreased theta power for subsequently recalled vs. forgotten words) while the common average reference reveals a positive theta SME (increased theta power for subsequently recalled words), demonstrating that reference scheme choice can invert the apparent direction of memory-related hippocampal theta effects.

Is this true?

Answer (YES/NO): NO